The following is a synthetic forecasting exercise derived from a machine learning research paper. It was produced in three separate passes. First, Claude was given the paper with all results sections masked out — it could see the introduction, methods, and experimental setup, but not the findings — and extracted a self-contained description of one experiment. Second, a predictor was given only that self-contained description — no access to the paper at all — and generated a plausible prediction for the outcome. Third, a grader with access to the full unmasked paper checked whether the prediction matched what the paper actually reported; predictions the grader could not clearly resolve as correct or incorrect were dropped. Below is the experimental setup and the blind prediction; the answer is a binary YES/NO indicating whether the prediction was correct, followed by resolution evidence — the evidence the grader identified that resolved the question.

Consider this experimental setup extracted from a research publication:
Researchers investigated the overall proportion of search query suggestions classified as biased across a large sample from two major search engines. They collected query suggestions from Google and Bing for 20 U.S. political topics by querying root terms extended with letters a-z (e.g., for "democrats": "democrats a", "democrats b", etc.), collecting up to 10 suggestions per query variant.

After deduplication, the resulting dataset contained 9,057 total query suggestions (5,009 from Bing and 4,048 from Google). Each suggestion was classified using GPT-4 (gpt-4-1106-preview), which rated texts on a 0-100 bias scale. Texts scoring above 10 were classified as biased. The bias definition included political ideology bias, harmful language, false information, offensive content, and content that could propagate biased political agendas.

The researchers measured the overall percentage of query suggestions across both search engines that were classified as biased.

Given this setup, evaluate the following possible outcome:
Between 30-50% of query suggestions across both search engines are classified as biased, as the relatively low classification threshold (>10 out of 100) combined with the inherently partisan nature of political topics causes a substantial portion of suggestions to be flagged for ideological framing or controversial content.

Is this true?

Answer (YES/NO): NO